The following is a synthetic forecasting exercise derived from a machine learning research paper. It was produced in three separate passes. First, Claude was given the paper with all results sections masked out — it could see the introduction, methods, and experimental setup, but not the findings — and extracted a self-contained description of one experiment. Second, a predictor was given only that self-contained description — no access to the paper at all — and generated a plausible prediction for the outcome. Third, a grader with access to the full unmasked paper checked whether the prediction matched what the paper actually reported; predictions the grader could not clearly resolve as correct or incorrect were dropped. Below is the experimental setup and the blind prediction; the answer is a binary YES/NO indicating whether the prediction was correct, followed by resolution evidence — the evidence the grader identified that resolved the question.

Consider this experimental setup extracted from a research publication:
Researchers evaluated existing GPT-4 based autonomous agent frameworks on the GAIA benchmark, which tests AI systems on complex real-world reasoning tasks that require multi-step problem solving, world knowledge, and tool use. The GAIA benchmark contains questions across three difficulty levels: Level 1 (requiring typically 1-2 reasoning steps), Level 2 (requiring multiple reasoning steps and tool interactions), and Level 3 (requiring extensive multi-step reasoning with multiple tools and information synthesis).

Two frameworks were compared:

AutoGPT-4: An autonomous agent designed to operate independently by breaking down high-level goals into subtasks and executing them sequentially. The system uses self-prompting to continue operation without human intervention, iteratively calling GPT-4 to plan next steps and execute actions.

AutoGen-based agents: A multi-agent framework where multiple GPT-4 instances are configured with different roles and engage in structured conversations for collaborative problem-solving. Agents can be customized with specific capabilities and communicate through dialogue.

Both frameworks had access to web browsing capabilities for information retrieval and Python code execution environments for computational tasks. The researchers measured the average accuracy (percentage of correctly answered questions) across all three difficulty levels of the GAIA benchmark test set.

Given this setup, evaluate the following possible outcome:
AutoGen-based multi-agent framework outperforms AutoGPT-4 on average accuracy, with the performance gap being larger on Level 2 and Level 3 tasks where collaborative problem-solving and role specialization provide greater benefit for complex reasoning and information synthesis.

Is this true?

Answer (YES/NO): NO